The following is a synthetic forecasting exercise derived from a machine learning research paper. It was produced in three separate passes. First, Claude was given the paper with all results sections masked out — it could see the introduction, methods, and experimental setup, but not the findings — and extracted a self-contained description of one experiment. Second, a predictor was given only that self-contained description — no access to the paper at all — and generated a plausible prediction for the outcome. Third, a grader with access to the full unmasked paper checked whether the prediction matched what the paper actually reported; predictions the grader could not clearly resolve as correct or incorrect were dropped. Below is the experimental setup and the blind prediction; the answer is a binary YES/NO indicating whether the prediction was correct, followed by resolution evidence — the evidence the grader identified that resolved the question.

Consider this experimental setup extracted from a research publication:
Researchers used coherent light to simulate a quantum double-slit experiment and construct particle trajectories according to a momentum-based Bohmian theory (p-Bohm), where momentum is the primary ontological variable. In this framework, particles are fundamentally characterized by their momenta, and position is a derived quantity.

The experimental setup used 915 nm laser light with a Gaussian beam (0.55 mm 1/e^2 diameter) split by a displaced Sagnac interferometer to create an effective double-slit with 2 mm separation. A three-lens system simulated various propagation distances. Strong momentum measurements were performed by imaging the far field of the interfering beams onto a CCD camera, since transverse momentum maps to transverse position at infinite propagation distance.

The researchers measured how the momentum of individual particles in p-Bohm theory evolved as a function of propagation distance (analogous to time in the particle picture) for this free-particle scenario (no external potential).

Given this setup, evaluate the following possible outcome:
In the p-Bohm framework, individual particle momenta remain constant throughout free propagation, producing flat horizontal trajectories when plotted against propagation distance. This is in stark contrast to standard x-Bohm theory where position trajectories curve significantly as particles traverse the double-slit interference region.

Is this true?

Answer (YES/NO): YES